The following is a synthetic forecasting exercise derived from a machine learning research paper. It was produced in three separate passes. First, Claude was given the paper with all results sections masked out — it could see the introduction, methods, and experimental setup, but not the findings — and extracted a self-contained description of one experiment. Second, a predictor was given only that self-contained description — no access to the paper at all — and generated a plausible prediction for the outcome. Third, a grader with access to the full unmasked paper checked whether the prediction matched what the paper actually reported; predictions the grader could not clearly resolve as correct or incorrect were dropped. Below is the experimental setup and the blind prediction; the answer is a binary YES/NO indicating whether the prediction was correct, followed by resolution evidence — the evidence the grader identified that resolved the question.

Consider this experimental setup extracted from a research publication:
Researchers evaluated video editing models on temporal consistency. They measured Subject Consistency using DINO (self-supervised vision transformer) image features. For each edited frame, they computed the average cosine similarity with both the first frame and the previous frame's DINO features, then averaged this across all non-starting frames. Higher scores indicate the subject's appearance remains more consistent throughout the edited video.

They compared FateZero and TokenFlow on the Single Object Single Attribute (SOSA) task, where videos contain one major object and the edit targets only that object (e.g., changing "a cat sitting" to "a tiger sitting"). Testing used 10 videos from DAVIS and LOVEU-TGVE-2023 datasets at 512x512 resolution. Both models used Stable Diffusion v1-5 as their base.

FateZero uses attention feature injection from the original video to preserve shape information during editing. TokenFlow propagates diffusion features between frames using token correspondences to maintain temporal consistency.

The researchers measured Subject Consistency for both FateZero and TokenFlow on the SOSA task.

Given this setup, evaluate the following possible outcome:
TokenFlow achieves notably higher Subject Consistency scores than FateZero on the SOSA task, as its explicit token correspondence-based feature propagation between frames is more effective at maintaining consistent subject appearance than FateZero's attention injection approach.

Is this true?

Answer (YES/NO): NO